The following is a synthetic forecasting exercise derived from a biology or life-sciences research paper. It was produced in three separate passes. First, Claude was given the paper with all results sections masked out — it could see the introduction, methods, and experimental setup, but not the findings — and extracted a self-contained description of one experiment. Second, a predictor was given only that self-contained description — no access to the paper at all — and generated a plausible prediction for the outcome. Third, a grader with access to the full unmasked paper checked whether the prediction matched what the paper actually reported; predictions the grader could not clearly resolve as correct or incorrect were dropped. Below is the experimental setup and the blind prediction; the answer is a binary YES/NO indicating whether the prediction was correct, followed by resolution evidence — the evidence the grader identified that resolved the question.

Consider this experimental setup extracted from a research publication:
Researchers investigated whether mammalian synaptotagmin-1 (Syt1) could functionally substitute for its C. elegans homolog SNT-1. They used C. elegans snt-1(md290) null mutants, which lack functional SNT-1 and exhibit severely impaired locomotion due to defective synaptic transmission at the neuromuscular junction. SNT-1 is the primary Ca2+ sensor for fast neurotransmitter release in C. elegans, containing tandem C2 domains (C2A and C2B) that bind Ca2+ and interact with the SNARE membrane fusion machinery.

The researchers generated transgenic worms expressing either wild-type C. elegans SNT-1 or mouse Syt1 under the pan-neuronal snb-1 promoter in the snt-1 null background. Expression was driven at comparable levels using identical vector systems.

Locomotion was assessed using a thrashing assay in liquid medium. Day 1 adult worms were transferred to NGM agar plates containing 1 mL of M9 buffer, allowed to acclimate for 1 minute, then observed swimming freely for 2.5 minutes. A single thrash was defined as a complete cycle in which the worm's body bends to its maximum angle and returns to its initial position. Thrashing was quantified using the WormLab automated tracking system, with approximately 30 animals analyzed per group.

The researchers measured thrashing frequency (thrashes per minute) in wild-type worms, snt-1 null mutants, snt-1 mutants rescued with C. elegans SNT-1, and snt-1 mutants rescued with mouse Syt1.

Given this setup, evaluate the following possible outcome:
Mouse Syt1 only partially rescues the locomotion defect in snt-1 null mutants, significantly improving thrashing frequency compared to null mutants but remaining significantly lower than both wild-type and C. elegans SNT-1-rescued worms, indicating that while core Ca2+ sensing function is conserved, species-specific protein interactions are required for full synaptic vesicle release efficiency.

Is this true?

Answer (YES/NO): NO